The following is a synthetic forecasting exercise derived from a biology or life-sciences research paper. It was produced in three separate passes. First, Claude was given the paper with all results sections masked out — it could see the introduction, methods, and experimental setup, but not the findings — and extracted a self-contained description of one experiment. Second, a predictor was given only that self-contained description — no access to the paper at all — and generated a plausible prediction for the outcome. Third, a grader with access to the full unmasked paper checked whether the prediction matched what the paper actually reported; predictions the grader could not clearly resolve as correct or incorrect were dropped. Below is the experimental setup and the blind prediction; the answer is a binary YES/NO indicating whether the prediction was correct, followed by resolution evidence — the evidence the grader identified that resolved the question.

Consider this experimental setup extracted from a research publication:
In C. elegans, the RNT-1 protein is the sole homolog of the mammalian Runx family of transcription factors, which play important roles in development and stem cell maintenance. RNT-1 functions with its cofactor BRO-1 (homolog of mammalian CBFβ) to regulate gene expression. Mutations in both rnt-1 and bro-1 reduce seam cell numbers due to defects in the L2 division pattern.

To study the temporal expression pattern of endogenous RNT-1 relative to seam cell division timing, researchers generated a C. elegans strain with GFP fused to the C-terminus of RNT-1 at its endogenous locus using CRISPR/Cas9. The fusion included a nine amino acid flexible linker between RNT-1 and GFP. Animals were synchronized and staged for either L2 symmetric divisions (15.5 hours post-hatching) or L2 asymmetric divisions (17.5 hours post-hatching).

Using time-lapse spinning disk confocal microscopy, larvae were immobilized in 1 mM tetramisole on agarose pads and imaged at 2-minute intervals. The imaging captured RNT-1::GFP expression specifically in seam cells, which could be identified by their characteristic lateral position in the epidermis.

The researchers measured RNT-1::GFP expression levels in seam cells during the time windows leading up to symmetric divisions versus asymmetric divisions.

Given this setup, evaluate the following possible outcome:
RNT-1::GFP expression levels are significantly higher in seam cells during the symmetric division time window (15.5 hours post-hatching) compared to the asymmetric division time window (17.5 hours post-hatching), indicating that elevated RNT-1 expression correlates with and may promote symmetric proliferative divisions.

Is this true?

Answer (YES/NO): YES